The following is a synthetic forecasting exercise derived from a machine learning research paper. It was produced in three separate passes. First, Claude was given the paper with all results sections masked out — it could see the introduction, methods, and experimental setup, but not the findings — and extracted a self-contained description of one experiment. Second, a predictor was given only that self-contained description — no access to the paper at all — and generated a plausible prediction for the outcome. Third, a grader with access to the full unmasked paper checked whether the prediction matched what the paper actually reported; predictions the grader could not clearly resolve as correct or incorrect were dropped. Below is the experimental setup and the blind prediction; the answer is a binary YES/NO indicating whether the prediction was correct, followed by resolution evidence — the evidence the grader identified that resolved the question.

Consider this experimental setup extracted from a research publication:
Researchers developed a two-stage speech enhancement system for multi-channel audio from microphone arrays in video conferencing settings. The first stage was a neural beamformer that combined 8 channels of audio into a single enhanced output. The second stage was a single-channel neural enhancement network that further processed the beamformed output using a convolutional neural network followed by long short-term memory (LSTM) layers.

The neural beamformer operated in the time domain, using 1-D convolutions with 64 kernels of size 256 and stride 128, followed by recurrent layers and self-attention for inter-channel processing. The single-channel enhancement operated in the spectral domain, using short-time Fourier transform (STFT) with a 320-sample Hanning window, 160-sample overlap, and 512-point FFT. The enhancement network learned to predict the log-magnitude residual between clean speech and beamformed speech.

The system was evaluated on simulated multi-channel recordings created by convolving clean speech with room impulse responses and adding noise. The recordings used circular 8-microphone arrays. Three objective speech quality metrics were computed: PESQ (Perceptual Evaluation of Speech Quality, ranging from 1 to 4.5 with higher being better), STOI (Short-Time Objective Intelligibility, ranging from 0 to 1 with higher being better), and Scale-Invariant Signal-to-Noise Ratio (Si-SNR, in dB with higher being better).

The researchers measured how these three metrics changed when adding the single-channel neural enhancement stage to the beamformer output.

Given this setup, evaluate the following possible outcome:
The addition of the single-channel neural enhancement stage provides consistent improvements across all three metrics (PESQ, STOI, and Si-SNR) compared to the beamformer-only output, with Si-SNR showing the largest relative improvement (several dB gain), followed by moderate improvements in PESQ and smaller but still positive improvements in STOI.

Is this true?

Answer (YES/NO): NO